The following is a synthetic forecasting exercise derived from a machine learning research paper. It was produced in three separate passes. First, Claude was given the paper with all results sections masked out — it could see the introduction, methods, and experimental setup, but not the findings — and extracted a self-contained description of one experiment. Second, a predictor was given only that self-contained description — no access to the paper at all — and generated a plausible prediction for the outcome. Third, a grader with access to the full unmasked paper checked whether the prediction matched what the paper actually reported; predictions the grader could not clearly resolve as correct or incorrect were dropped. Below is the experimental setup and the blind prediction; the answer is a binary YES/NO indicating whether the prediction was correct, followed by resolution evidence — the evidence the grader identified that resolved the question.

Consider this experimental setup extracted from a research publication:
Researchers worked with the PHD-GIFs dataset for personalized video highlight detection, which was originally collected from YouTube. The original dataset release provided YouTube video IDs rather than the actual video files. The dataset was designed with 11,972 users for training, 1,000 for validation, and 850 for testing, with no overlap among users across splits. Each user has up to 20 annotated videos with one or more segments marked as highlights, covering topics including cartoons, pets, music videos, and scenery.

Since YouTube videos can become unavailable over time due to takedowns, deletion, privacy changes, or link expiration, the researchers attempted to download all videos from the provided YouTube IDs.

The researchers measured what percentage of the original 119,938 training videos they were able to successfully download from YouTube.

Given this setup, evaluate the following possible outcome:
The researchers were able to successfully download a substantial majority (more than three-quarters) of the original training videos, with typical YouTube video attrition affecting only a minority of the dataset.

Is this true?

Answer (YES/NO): YES